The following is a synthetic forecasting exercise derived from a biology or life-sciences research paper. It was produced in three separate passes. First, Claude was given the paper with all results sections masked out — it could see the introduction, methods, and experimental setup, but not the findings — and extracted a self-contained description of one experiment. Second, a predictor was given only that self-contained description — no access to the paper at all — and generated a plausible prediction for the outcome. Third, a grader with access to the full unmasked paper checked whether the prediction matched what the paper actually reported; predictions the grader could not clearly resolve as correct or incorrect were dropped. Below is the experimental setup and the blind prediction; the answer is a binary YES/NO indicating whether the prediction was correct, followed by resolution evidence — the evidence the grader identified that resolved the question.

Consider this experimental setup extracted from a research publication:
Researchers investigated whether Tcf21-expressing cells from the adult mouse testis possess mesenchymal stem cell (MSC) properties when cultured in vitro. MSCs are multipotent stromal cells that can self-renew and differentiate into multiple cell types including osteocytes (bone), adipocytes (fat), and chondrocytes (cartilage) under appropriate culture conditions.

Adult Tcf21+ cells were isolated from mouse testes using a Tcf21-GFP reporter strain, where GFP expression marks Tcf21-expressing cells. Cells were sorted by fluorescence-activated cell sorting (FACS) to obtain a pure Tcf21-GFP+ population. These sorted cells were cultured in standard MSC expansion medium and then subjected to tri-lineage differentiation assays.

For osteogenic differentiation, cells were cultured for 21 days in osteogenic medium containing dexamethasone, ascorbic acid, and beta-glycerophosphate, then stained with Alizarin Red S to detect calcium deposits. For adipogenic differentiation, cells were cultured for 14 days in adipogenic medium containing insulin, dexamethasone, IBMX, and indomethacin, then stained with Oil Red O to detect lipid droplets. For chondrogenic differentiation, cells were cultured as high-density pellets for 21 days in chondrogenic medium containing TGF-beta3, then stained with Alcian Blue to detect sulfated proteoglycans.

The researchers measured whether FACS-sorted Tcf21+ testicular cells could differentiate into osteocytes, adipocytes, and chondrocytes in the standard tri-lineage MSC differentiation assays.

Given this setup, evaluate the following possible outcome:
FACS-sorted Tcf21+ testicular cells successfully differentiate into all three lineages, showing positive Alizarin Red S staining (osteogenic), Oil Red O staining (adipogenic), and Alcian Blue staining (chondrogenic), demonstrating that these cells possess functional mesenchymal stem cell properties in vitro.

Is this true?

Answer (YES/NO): YES